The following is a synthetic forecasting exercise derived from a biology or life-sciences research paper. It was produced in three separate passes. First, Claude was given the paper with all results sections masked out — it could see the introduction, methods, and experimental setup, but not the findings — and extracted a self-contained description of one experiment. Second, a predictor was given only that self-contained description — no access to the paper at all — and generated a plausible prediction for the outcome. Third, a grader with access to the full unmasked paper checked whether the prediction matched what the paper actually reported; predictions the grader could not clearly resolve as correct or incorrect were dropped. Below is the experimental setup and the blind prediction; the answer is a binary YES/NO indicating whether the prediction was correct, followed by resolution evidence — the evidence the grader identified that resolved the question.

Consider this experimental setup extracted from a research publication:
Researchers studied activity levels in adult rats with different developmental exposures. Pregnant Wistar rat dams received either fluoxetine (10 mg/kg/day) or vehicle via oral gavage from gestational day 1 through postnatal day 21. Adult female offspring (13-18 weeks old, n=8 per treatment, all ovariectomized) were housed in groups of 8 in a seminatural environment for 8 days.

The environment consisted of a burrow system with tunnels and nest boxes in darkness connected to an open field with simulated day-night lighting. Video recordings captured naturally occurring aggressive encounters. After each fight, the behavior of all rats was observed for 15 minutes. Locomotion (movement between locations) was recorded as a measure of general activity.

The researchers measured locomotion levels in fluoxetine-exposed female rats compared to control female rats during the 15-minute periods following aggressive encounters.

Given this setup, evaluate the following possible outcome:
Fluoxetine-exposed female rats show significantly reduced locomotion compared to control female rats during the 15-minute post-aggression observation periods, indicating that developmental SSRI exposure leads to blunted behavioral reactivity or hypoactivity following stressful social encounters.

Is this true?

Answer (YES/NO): NO